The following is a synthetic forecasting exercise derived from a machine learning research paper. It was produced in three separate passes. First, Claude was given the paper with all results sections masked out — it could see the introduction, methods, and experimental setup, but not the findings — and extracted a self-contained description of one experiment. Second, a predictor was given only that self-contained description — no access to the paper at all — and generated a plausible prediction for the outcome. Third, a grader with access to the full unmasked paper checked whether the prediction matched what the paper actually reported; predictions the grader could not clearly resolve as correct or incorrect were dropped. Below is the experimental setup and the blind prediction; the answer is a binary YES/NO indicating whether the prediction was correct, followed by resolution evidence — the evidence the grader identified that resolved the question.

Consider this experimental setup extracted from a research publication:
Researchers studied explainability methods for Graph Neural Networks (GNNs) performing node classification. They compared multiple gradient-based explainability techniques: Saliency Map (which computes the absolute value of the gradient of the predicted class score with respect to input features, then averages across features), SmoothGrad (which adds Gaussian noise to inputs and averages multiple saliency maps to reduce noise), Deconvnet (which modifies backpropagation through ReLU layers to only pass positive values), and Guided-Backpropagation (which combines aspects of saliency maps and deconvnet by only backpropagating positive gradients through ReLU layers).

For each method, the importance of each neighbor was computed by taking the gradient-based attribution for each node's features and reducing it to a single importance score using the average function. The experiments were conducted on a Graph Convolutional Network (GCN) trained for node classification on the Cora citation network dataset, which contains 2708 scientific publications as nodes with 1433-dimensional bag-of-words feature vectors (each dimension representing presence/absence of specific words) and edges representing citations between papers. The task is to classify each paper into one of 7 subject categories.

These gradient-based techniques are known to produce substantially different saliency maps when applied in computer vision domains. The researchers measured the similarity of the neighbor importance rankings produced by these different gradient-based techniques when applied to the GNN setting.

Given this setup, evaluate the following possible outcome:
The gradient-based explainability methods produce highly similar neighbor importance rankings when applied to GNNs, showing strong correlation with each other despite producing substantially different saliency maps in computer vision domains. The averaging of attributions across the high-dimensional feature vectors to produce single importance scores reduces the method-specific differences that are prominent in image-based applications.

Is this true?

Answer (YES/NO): YES